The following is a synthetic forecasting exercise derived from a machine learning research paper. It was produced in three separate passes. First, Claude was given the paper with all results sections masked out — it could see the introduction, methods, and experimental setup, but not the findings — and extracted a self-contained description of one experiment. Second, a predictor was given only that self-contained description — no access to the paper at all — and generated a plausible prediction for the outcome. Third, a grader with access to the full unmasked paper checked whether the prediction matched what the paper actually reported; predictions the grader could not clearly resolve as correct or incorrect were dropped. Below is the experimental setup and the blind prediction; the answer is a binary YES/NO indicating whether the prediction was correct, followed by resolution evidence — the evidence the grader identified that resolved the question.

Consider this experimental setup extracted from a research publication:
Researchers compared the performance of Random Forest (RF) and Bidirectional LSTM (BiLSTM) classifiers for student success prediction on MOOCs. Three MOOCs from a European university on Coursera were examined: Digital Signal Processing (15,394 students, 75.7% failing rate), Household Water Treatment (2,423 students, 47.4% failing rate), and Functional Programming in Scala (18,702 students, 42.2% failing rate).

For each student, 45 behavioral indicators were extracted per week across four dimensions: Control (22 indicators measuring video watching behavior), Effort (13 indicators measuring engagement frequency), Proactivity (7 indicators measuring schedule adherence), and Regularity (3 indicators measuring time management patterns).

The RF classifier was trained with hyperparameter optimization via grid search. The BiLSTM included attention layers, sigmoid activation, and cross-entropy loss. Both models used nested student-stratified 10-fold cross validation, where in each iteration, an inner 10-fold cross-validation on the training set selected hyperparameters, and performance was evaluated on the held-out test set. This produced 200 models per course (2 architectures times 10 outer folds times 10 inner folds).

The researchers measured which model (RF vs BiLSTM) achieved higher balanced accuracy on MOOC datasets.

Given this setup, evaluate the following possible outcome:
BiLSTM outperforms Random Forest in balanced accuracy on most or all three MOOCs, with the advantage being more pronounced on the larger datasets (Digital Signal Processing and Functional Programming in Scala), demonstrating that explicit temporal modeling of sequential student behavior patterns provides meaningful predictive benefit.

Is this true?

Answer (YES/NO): NO